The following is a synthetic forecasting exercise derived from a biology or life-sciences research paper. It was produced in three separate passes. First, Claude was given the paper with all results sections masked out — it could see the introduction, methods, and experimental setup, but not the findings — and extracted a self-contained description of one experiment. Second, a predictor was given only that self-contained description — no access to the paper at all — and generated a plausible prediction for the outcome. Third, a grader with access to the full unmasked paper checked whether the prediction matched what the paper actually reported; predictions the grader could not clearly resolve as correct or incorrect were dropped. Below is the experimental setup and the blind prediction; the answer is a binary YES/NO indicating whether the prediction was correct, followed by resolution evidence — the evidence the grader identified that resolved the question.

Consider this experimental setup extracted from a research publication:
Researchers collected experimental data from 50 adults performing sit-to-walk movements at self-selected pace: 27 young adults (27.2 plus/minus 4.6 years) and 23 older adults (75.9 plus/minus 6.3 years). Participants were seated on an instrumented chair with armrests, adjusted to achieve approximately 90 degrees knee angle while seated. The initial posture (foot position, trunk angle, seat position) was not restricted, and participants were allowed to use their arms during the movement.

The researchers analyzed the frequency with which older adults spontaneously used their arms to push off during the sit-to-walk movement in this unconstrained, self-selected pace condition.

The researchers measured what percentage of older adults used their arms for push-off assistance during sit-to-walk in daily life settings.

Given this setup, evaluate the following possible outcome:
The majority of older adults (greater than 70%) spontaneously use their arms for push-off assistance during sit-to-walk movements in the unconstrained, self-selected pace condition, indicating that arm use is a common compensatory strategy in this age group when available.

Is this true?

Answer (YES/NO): YES